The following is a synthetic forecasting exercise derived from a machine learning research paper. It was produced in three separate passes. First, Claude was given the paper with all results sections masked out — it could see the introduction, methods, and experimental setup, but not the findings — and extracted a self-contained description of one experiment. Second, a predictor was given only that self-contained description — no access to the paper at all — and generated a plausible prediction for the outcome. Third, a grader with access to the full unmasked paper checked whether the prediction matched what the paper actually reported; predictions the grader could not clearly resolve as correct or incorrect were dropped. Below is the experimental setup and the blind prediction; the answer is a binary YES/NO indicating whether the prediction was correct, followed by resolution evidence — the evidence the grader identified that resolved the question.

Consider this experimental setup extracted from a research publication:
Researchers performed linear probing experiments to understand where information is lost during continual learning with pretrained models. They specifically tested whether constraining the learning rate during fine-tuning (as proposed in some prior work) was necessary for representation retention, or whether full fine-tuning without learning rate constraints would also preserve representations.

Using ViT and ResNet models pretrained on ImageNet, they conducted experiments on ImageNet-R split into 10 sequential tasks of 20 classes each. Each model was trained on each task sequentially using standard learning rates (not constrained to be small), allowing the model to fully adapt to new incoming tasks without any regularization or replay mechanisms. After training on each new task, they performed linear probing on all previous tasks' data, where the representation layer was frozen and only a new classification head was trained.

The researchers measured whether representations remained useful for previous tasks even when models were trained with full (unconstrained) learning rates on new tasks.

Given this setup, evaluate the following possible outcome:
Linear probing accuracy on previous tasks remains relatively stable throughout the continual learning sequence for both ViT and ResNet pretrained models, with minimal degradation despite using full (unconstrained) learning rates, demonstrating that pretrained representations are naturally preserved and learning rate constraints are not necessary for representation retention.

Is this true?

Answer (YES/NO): YES